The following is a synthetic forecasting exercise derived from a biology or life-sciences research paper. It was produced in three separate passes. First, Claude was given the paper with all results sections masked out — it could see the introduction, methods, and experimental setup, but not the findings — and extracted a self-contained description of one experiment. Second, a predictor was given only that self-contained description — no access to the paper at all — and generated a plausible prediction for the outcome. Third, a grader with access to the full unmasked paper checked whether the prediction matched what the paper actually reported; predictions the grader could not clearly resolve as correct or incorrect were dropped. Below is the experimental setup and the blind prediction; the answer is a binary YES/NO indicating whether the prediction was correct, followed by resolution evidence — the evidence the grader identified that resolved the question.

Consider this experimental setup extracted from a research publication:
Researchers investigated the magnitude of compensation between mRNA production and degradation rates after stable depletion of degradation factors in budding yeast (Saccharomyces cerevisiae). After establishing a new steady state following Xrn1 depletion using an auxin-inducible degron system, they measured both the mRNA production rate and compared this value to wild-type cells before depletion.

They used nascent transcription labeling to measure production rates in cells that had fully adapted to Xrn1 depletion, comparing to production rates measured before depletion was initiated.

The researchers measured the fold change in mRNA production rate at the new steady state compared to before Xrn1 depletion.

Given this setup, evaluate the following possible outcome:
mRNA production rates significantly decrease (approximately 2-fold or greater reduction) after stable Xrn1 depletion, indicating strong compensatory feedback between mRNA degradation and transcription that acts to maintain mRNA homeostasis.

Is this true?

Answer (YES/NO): YES